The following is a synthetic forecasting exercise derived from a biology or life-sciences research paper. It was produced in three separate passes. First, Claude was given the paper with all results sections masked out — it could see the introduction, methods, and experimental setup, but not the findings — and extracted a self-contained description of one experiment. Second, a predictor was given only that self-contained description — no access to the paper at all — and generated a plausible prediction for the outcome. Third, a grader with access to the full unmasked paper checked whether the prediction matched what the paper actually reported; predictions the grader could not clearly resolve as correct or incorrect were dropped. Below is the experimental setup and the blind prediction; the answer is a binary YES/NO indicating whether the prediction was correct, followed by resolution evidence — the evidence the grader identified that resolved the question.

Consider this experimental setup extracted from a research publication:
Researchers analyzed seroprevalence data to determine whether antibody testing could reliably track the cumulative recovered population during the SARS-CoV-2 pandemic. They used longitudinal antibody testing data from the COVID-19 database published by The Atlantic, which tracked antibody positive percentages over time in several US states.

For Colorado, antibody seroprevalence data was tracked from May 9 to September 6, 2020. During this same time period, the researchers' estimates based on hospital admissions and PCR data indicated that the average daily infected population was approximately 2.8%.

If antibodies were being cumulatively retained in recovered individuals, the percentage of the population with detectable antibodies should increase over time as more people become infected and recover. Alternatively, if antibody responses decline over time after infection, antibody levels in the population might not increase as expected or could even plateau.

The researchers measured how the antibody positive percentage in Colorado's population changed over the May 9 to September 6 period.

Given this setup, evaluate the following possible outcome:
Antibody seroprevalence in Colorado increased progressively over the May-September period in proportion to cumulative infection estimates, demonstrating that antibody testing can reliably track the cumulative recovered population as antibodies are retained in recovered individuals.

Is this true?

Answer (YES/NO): NO